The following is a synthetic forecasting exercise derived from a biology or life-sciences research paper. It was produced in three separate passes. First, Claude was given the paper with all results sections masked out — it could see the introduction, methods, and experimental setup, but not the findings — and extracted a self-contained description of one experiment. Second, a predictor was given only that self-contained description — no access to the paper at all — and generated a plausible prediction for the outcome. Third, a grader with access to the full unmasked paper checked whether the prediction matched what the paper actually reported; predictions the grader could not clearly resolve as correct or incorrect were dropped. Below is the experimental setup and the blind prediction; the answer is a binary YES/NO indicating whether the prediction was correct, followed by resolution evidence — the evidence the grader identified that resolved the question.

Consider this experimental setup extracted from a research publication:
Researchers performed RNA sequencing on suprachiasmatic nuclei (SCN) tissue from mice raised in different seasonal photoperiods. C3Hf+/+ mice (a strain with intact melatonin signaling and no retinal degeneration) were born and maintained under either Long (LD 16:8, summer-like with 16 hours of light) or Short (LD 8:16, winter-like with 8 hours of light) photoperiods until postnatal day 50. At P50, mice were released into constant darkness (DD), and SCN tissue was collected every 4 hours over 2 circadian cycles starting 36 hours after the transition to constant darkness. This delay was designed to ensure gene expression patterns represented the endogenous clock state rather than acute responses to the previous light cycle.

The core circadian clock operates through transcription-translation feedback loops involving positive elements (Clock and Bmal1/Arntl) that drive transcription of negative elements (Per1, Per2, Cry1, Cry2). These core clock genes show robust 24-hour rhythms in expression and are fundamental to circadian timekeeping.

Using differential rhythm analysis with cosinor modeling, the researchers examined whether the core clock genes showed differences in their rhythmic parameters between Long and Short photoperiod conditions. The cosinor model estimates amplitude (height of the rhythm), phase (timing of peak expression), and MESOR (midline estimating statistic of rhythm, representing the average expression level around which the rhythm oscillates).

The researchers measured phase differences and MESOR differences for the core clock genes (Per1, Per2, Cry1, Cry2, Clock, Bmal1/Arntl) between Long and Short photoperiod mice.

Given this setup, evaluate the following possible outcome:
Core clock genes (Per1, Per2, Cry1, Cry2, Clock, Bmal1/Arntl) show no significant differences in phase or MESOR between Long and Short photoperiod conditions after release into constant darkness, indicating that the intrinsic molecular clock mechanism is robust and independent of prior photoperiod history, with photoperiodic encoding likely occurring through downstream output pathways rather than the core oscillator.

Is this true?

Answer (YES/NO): NO